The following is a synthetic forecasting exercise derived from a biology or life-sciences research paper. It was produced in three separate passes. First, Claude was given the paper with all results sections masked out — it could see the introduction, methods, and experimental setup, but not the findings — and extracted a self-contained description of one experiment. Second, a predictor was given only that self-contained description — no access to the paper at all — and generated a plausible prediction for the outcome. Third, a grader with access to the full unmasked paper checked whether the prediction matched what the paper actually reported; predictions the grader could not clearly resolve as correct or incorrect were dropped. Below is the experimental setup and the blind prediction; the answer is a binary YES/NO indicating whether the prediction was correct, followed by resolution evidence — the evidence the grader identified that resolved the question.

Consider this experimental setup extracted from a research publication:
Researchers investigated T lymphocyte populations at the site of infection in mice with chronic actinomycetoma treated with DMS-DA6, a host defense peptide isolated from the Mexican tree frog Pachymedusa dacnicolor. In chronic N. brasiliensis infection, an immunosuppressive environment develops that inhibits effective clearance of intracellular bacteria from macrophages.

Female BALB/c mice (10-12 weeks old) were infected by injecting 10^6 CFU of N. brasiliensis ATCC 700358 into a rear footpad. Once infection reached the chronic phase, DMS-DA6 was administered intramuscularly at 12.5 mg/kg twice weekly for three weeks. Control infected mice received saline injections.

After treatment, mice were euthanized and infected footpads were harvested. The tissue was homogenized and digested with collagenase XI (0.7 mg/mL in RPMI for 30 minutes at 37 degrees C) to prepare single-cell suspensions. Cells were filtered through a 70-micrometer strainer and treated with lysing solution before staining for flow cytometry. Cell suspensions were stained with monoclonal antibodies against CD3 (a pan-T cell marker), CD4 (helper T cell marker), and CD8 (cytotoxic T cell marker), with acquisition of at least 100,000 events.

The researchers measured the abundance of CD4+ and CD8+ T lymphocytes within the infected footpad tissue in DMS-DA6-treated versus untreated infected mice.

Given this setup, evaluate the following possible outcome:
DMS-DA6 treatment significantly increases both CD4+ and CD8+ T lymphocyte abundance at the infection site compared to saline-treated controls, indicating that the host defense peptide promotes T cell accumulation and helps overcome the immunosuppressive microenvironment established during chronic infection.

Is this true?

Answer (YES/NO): NO